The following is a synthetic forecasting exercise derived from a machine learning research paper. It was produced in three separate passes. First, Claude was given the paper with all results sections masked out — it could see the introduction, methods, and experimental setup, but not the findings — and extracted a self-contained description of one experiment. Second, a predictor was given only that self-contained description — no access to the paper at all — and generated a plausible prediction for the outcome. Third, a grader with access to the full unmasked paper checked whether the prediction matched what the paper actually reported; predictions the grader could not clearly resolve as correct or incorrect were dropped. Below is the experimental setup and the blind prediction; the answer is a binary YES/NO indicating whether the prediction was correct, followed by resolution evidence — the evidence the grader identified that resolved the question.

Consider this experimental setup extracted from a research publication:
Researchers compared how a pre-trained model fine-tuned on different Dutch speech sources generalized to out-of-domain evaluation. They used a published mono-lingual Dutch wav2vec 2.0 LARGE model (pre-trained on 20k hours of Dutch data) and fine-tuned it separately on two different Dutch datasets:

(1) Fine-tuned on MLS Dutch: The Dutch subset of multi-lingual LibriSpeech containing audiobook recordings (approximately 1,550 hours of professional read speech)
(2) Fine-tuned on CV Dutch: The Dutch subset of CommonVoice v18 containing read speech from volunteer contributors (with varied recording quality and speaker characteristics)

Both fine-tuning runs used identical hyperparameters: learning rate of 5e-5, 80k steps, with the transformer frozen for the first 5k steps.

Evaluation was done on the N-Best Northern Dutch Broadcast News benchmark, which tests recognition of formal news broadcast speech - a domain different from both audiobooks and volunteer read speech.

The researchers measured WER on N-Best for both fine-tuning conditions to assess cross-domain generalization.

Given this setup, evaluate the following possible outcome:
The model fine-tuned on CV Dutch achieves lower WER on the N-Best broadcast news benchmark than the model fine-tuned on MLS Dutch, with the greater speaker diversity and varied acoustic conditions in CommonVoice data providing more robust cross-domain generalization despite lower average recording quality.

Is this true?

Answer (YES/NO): YES